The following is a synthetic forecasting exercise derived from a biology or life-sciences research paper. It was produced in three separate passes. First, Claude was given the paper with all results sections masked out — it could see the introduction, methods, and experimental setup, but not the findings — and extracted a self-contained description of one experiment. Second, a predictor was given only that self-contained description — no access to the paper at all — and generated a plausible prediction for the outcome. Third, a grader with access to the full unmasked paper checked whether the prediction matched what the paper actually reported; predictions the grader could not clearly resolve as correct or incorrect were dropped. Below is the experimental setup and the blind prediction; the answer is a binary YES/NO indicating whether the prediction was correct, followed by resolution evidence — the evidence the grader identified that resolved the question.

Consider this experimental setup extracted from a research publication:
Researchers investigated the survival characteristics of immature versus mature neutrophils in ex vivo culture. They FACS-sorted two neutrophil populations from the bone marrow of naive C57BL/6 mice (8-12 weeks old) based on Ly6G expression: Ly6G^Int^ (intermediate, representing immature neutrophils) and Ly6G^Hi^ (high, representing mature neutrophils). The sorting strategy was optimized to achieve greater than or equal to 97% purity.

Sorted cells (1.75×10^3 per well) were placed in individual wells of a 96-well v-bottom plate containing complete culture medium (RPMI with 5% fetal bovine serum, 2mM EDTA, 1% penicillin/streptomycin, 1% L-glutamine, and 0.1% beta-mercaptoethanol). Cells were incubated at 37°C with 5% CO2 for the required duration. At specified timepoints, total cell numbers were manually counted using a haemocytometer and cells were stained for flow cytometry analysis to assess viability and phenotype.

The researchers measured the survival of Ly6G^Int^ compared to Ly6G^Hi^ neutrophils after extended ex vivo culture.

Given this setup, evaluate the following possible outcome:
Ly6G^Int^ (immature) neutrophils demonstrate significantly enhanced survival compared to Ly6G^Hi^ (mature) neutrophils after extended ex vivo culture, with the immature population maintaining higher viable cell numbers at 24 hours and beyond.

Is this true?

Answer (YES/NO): NO